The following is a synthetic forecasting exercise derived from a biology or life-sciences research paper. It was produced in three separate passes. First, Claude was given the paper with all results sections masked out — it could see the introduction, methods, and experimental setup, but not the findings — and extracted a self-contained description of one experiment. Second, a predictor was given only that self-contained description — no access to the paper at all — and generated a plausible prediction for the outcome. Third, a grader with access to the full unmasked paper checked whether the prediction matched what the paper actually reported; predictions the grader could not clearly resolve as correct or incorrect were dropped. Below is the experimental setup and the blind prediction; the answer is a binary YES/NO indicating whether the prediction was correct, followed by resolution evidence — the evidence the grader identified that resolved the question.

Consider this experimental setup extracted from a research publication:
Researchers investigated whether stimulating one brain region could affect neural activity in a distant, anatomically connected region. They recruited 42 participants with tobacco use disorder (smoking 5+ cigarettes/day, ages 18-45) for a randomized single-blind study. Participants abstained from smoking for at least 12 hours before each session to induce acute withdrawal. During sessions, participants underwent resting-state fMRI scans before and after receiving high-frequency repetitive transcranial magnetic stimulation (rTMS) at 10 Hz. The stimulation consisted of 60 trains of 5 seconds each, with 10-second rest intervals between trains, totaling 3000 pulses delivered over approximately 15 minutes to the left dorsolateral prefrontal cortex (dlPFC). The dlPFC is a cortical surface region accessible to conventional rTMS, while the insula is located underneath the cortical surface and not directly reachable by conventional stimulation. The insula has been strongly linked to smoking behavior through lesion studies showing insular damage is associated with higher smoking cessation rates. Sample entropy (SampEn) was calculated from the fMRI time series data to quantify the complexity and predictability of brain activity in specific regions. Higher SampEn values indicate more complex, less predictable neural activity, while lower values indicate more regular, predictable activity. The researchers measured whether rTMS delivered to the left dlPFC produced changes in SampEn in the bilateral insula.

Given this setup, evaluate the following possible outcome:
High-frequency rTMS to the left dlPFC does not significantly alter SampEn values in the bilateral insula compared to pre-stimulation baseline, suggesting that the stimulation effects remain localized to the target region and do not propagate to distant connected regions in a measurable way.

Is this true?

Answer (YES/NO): NO